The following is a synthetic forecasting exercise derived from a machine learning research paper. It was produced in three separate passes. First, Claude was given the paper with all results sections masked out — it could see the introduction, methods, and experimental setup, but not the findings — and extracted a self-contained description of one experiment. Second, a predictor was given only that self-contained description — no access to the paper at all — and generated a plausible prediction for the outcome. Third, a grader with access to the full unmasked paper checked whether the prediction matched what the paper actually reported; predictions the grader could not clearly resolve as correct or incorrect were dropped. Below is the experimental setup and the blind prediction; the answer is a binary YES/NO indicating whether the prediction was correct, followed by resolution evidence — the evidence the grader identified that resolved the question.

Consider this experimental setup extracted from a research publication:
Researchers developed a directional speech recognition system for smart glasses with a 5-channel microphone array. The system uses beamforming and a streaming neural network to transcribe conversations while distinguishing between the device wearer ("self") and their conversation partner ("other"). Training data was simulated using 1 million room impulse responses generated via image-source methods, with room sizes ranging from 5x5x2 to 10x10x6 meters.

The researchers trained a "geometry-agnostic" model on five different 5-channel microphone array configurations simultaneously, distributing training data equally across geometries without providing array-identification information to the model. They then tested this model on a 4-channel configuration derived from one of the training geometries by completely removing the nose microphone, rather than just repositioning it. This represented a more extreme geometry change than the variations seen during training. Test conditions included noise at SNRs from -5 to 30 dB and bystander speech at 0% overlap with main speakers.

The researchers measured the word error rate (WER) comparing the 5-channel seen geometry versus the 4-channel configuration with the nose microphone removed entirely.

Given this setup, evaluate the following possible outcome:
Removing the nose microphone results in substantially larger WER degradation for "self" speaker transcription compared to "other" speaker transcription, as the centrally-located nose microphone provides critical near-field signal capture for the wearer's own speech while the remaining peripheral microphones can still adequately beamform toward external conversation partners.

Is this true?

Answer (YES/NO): YES